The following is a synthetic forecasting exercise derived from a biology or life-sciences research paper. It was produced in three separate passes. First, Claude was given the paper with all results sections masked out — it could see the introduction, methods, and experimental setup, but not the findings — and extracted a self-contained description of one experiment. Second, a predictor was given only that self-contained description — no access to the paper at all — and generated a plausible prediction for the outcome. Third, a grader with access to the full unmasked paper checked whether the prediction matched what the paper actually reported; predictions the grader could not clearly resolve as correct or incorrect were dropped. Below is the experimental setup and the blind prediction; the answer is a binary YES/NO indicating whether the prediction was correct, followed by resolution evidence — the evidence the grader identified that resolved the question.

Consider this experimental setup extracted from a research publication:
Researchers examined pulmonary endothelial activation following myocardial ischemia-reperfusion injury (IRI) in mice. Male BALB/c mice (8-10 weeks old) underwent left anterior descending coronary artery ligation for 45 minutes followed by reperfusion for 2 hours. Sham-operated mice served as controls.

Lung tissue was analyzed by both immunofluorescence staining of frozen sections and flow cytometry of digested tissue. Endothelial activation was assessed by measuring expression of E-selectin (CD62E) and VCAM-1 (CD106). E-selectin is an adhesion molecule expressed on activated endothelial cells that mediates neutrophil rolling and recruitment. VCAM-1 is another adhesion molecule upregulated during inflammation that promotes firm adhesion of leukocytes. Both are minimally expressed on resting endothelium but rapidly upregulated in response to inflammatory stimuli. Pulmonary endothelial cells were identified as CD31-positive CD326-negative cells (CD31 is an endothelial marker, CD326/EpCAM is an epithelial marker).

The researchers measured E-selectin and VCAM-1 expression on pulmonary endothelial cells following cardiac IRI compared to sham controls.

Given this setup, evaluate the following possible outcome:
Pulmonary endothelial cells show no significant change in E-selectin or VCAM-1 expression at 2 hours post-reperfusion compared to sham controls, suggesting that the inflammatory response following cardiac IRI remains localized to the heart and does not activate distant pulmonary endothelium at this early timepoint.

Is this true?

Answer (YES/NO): NO